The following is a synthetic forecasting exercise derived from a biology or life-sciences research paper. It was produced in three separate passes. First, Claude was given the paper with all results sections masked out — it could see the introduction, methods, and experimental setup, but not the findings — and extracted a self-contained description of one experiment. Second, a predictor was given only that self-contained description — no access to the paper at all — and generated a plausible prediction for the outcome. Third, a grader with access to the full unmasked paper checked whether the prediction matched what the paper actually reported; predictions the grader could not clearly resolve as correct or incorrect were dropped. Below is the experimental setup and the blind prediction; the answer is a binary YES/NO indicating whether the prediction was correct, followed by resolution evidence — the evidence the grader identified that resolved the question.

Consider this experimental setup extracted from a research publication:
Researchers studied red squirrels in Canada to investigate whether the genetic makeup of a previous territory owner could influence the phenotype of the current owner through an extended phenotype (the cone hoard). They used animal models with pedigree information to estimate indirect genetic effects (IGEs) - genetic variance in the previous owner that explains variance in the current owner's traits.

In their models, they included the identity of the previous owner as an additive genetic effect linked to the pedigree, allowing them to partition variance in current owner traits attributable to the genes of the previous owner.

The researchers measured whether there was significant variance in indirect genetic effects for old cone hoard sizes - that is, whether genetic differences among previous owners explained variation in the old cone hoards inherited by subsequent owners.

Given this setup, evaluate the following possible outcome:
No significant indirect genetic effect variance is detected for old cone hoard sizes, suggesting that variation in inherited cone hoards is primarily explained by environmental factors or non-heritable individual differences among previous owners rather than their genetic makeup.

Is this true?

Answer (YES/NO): YES